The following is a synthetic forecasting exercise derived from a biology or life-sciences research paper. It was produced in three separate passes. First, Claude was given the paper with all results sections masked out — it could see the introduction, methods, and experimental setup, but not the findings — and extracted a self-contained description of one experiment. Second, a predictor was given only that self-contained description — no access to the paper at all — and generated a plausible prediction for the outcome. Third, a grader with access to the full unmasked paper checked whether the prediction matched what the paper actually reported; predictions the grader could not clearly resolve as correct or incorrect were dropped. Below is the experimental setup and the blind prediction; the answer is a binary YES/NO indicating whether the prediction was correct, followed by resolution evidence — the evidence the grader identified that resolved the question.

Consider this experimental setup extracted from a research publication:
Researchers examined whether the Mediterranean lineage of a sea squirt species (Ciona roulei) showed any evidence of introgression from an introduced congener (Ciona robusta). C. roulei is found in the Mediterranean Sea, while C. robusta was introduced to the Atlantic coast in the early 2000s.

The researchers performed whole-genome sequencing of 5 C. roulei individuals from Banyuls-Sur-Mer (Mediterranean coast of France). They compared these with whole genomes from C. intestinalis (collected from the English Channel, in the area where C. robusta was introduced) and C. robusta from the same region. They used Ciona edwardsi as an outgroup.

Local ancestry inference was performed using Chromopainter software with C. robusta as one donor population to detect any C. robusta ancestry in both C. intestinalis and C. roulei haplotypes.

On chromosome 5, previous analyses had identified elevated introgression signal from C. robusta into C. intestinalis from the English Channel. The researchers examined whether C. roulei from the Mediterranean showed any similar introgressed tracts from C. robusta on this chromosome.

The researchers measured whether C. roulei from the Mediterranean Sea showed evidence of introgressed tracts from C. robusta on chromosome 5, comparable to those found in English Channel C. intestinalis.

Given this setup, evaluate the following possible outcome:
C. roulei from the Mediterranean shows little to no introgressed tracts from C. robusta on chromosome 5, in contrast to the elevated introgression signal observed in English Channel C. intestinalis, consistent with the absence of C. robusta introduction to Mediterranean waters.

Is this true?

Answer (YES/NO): YES